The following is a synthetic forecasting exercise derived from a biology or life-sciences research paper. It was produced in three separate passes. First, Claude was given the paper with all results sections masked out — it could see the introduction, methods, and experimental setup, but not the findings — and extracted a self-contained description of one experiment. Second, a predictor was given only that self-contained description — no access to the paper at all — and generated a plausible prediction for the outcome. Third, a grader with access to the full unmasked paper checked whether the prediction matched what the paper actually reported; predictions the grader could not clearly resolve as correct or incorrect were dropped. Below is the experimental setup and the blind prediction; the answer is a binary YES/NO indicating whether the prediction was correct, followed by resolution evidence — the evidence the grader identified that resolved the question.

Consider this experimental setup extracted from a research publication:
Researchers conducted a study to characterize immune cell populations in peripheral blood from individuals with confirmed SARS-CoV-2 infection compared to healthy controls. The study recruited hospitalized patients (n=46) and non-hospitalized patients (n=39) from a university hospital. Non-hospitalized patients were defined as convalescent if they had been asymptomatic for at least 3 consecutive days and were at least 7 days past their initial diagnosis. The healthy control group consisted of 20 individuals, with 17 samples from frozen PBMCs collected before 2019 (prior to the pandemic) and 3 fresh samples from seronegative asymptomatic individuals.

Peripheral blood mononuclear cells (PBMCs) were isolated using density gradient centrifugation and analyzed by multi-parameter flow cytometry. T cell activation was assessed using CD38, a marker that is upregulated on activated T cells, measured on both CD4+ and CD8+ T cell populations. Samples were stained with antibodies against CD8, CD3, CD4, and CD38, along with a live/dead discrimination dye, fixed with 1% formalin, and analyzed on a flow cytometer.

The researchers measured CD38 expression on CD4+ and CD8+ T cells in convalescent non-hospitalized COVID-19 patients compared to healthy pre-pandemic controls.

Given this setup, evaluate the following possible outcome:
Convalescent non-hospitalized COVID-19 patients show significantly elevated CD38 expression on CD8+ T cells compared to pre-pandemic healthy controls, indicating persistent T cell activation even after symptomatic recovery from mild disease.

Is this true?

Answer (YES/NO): NO